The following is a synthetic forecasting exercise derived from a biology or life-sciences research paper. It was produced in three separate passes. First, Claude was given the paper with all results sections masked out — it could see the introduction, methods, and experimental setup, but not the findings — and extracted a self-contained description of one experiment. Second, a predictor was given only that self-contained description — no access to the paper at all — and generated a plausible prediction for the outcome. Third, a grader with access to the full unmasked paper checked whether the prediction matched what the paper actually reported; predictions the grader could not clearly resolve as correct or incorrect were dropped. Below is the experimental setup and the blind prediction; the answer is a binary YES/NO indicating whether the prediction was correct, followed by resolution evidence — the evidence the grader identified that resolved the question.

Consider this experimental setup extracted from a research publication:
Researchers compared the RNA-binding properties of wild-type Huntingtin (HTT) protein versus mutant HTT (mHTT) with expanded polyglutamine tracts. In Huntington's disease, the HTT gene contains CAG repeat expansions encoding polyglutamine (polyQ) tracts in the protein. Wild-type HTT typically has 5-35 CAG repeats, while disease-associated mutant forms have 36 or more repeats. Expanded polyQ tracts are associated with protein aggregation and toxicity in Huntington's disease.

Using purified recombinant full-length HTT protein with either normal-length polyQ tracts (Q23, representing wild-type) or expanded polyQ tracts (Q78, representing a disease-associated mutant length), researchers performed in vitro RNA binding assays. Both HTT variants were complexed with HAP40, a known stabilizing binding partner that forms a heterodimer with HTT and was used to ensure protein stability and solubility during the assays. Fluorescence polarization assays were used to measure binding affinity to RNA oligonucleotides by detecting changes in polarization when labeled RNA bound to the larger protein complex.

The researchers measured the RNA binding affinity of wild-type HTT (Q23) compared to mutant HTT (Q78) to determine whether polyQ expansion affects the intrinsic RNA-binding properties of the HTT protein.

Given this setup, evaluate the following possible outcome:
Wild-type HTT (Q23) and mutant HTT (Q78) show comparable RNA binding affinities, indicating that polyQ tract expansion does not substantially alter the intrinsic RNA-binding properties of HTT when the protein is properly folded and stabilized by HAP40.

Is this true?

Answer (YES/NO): YES